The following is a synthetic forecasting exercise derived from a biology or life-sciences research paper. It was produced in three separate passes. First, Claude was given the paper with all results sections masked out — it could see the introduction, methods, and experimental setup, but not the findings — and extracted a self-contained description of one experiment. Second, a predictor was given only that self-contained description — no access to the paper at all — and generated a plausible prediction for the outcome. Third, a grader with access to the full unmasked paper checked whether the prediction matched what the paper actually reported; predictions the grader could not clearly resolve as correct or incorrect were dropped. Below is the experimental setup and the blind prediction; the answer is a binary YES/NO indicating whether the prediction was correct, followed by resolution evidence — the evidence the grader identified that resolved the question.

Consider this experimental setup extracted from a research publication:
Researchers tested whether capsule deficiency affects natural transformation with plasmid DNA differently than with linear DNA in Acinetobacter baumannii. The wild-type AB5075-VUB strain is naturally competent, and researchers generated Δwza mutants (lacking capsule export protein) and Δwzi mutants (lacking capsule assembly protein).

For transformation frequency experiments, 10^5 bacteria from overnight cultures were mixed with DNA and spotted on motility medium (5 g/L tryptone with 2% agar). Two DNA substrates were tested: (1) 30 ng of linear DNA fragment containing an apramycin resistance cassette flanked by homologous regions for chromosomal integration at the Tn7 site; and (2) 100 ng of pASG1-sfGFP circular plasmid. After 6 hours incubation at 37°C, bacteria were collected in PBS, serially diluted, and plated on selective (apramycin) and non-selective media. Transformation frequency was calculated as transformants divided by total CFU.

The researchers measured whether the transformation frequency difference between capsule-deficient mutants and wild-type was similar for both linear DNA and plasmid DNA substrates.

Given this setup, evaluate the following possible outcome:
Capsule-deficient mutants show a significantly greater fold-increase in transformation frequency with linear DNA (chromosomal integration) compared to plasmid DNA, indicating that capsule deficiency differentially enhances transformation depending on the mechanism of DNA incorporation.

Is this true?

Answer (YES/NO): NO